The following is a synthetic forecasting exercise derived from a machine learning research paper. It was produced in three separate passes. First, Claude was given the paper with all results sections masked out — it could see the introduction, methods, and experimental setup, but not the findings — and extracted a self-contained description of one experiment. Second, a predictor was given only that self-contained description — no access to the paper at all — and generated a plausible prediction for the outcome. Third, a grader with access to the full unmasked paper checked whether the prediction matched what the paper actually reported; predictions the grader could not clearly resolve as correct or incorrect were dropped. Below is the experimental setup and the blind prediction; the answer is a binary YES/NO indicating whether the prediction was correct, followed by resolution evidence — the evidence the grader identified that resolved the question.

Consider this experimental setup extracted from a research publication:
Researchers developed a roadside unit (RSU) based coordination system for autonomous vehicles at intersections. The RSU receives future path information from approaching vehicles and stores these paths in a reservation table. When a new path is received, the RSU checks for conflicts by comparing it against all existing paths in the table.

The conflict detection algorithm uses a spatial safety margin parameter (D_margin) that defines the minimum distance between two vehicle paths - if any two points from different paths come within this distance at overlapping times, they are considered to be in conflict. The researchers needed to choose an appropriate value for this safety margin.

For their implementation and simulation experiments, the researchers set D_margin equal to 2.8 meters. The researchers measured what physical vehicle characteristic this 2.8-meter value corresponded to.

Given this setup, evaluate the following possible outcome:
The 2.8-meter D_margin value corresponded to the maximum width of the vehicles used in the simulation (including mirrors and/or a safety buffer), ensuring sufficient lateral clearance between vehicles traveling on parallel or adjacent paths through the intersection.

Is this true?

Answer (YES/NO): NO